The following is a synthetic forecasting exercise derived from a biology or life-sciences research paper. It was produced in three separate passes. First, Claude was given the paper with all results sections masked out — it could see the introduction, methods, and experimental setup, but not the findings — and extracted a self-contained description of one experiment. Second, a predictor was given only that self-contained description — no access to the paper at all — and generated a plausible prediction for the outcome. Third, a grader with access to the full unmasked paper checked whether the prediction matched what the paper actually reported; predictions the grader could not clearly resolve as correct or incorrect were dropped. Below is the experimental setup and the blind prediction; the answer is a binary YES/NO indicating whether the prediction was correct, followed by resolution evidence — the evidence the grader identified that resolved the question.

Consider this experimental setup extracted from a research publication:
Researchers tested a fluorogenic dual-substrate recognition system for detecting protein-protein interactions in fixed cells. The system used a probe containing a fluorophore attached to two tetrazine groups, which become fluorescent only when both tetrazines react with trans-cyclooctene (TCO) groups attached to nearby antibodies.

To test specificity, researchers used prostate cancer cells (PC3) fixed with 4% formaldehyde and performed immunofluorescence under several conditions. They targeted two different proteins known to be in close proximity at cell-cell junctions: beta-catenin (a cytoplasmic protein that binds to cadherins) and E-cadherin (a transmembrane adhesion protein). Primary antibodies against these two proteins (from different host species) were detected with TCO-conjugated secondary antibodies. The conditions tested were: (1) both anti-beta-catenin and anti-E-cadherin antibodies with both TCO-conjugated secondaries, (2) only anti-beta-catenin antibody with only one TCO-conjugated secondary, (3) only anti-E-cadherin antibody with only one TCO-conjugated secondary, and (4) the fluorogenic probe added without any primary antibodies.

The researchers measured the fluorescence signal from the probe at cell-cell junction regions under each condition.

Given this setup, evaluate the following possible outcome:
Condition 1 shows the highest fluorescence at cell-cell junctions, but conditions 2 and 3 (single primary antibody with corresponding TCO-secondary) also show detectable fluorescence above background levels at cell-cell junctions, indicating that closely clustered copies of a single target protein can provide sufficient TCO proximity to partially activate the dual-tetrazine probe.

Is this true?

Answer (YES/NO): NO